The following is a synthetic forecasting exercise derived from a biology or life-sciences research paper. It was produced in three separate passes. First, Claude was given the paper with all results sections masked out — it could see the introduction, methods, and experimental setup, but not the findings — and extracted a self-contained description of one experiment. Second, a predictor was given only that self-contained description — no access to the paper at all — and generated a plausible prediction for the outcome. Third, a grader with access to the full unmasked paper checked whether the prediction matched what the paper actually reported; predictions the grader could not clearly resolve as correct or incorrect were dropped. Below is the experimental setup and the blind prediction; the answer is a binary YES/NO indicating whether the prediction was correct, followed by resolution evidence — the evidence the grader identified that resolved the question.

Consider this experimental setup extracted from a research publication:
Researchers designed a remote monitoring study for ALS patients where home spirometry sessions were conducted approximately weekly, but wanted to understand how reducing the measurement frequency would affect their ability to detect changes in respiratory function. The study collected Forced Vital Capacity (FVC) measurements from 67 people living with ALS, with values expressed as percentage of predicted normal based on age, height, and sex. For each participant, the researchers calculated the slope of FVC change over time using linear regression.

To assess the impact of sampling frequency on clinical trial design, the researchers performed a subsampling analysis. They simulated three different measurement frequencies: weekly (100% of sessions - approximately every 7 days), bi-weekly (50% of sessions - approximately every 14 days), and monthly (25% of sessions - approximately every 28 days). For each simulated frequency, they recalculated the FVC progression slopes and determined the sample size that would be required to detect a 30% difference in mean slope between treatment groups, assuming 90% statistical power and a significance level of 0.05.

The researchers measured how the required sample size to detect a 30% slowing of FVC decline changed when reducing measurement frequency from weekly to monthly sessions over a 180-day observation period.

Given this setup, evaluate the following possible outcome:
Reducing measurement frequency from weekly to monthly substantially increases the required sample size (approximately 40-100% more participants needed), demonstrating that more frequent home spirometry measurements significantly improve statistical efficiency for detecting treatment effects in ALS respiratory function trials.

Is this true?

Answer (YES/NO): YES